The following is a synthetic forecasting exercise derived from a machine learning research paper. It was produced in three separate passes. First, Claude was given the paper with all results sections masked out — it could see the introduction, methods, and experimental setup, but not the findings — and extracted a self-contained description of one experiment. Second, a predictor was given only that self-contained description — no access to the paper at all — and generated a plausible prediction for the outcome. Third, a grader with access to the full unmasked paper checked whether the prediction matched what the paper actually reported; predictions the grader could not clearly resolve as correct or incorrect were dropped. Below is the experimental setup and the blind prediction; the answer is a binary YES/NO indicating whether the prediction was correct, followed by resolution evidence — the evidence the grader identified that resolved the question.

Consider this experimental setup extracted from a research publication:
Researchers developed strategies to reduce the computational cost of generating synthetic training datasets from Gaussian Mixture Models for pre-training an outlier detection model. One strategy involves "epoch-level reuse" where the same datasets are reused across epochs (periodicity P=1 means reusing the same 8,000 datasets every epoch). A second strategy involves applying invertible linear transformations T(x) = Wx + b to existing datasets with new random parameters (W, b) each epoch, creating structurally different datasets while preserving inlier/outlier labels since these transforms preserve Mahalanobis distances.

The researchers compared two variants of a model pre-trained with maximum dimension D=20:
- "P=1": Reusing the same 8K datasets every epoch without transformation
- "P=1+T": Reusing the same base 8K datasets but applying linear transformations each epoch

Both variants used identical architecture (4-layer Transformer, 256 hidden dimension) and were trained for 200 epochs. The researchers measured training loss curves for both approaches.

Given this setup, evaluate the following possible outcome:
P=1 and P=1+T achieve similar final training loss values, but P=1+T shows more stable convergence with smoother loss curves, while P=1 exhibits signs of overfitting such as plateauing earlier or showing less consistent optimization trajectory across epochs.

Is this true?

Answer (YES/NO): NO